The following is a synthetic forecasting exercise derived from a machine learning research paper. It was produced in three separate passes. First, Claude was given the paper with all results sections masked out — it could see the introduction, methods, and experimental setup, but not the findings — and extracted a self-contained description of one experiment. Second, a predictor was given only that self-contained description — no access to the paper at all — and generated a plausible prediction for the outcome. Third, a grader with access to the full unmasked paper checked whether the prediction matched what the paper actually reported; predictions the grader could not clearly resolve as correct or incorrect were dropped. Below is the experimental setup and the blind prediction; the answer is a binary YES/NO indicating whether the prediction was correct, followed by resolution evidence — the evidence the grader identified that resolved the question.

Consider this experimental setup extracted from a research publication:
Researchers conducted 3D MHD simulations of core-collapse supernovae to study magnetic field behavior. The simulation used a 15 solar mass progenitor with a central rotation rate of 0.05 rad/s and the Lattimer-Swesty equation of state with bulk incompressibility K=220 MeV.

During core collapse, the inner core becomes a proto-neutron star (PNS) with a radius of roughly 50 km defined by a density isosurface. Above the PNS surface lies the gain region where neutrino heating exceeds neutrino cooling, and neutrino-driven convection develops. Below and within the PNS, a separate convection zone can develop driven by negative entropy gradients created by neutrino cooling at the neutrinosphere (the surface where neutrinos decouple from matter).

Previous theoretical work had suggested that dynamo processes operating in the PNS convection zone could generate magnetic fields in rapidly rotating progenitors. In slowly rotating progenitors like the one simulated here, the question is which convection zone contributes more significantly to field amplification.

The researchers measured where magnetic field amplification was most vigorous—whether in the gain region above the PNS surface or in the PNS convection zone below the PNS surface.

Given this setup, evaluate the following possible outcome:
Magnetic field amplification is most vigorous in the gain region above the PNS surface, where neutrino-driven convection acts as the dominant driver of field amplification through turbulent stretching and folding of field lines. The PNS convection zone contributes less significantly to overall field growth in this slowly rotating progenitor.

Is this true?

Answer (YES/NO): YES